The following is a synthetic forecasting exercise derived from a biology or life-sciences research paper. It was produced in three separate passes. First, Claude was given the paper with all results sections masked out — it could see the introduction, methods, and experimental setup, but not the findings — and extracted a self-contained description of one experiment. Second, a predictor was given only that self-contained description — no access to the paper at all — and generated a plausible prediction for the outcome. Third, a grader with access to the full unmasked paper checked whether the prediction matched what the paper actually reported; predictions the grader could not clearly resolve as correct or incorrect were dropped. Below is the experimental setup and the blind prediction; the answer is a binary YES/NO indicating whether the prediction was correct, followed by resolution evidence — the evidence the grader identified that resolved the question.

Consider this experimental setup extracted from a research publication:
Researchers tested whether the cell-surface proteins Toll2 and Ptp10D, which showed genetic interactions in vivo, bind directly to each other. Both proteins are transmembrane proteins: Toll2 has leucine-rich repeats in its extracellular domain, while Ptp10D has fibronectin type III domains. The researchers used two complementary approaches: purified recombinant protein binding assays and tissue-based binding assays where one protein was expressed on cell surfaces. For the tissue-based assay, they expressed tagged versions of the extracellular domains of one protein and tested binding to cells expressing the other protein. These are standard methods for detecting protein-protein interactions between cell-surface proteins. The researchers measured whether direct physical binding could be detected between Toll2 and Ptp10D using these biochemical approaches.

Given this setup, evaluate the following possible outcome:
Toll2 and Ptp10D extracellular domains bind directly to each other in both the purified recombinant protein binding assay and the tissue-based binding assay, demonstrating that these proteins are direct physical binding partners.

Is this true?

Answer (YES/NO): NO